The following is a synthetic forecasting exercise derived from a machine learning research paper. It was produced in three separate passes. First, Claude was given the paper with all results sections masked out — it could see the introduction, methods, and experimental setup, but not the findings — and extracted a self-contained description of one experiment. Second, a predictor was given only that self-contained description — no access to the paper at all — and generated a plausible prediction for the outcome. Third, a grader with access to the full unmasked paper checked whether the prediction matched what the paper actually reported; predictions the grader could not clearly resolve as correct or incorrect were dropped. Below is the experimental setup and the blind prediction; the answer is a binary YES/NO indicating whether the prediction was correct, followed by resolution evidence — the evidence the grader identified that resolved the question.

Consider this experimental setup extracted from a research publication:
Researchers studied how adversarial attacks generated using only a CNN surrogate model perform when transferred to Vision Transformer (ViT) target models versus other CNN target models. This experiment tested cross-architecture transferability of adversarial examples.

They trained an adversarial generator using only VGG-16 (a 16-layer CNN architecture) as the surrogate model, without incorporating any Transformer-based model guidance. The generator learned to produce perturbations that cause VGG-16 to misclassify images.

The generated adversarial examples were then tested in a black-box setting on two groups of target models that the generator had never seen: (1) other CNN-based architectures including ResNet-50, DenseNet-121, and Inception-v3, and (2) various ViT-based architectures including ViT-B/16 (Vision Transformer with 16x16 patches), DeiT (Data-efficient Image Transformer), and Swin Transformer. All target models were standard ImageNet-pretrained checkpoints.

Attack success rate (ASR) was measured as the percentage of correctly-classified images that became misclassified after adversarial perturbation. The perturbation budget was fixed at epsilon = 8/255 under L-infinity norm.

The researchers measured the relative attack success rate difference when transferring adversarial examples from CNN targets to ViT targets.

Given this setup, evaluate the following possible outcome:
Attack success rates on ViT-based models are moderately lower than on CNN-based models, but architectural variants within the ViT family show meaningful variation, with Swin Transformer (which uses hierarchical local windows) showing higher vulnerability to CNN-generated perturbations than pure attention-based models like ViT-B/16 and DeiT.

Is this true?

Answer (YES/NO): YES